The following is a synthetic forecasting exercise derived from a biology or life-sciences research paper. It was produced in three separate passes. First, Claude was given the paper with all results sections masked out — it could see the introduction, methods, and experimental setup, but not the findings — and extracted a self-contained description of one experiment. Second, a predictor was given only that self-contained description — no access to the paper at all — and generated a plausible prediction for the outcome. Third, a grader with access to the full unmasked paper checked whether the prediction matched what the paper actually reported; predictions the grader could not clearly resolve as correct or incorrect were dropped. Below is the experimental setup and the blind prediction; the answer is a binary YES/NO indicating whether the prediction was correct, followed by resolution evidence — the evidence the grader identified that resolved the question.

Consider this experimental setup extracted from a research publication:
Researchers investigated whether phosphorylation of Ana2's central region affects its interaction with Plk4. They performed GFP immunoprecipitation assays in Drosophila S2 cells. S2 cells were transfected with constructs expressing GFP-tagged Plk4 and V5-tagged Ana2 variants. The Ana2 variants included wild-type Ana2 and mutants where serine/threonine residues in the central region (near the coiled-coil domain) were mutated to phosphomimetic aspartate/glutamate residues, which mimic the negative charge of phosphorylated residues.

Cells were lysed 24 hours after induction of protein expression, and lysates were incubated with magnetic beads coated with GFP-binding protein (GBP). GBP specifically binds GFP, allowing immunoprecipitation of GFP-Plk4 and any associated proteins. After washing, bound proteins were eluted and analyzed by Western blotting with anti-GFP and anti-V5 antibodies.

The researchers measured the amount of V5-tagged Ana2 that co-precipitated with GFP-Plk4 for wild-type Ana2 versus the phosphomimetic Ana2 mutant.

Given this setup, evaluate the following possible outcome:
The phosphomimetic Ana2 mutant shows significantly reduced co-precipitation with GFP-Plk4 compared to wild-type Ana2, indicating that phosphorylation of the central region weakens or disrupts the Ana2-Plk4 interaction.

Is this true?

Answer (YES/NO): YES